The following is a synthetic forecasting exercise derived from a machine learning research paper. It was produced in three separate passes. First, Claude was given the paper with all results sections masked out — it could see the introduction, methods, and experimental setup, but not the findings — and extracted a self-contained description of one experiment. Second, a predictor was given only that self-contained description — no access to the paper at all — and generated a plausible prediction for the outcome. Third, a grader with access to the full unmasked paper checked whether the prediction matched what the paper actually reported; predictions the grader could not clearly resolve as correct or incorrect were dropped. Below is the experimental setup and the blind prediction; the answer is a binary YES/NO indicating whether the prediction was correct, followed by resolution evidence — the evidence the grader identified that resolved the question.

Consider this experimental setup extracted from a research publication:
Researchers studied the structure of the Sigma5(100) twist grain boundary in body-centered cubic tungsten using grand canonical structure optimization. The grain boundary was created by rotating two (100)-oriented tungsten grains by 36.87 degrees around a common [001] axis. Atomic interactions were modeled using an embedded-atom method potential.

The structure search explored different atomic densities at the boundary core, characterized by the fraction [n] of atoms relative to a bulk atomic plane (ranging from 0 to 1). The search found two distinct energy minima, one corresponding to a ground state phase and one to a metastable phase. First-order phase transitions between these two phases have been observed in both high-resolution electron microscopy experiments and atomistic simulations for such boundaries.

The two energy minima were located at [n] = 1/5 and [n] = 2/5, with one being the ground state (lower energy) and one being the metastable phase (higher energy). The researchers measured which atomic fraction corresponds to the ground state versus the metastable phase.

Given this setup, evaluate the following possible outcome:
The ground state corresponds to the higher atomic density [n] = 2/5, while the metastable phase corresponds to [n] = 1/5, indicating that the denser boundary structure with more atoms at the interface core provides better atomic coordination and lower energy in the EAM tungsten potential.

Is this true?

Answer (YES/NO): NO